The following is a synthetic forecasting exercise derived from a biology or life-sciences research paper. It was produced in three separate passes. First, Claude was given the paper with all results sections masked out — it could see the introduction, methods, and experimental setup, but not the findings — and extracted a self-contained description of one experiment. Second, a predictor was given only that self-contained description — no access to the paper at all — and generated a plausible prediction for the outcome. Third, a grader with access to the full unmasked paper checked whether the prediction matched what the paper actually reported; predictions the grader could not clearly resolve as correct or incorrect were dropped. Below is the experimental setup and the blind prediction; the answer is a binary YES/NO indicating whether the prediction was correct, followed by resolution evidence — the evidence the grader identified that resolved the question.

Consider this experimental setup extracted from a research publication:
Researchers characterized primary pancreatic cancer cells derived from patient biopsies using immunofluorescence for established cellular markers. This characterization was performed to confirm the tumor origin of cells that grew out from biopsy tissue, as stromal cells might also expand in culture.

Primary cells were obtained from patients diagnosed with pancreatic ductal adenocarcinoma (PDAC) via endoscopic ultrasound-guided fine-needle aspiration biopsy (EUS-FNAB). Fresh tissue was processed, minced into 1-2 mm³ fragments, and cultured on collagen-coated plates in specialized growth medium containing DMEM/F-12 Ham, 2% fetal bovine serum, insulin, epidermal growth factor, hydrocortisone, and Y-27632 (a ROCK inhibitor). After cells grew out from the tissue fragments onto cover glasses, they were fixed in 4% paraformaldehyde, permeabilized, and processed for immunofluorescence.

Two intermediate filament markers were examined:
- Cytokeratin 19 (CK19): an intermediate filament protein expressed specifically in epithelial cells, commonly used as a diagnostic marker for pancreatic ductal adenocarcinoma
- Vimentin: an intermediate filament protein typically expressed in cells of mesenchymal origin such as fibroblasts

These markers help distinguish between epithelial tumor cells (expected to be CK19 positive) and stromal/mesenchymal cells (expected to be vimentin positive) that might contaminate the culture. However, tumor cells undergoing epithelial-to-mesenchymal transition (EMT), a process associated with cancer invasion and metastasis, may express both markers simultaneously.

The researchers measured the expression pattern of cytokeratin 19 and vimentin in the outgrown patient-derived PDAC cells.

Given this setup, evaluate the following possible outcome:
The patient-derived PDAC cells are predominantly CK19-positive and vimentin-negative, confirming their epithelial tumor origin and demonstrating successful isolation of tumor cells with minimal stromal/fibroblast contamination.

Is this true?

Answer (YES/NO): NO